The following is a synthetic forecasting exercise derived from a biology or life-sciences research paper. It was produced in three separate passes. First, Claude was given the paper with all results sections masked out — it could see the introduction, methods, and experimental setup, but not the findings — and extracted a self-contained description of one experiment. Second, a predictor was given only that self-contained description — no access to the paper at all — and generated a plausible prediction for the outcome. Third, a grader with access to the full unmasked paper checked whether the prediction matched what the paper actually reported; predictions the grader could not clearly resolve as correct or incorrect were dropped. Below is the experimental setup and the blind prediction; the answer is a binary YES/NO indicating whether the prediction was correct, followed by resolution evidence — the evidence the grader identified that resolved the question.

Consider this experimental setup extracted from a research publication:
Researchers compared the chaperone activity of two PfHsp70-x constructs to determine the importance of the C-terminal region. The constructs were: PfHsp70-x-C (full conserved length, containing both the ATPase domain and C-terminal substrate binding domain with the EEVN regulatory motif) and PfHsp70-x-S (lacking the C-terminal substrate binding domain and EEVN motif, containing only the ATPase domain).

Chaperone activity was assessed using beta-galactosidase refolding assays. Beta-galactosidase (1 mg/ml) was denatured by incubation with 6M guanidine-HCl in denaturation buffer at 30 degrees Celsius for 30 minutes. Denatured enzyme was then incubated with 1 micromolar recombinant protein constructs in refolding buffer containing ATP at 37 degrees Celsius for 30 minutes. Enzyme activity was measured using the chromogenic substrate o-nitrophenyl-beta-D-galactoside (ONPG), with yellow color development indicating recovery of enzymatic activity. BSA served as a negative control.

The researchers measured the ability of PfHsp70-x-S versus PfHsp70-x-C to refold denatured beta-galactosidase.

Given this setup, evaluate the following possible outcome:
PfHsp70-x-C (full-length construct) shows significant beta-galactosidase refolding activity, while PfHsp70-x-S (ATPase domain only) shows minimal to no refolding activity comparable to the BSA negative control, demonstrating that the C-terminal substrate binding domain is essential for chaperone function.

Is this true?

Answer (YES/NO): NO